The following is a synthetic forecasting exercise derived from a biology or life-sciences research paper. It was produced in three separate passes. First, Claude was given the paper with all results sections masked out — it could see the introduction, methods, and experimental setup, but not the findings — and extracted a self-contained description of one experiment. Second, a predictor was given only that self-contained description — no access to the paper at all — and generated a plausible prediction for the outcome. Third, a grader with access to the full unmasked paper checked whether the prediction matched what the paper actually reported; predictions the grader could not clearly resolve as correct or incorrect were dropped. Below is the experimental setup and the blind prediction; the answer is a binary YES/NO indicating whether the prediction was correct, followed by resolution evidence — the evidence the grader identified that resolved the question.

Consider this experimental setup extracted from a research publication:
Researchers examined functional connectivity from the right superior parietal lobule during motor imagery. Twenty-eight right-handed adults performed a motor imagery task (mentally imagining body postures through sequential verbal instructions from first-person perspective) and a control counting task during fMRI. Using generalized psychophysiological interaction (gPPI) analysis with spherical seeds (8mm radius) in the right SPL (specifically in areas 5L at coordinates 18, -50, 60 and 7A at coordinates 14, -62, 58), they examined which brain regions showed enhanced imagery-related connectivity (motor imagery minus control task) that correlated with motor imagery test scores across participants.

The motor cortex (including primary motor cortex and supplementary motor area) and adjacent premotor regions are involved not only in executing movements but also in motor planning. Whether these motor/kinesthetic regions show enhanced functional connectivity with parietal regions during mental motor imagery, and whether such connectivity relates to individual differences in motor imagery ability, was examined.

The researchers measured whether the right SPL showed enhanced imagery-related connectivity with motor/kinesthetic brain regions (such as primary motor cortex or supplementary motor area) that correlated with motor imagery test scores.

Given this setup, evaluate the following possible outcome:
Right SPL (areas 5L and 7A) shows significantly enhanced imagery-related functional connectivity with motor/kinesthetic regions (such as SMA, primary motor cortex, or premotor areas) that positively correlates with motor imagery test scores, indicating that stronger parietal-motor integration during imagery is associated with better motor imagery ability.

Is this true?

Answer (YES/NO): NO